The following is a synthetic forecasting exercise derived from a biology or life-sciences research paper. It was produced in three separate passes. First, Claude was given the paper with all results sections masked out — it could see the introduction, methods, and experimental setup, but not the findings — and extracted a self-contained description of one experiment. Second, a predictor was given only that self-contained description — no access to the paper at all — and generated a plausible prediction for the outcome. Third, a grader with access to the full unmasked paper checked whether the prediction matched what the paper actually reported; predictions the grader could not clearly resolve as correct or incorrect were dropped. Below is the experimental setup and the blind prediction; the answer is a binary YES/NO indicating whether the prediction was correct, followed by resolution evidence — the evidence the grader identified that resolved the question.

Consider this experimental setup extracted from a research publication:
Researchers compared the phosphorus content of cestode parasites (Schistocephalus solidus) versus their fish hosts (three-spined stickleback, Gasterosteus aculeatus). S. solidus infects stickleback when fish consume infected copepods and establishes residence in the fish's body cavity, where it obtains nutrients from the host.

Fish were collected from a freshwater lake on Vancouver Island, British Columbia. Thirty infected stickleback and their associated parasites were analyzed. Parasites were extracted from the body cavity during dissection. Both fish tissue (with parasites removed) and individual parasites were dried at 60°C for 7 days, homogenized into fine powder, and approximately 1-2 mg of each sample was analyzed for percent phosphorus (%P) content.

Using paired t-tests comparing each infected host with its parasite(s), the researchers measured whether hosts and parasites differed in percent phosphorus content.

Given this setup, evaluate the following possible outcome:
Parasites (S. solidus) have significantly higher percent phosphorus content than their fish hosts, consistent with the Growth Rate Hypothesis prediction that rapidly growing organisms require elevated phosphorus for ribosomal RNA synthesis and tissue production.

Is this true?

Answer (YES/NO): NO